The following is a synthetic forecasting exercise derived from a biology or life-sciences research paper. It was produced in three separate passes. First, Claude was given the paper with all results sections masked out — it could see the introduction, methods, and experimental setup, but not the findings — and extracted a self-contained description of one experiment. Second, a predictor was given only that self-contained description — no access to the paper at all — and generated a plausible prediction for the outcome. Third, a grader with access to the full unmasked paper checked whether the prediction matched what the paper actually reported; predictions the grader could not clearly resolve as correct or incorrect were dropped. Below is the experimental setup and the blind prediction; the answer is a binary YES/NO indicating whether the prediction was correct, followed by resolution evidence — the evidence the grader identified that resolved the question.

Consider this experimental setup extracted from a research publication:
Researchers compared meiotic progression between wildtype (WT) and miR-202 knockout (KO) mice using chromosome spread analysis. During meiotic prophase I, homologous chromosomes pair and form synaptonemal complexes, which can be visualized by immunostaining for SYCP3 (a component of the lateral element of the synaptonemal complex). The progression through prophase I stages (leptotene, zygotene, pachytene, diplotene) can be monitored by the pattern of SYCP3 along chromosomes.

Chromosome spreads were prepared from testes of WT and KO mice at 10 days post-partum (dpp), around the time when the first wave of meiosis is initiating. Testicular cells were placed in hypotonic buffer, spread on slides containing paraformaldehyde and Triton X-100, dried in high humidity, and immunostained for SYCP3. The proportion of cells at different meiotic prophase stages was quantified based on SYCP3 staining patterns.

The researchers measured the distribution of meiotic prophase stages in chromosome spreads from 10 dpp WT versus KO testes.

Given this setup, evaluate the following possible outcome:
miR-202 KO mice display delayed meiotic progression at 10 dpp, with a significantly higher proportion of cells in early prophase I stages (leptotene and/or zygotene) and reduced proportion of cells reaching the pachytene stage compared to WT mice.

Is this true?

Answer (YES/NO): NO